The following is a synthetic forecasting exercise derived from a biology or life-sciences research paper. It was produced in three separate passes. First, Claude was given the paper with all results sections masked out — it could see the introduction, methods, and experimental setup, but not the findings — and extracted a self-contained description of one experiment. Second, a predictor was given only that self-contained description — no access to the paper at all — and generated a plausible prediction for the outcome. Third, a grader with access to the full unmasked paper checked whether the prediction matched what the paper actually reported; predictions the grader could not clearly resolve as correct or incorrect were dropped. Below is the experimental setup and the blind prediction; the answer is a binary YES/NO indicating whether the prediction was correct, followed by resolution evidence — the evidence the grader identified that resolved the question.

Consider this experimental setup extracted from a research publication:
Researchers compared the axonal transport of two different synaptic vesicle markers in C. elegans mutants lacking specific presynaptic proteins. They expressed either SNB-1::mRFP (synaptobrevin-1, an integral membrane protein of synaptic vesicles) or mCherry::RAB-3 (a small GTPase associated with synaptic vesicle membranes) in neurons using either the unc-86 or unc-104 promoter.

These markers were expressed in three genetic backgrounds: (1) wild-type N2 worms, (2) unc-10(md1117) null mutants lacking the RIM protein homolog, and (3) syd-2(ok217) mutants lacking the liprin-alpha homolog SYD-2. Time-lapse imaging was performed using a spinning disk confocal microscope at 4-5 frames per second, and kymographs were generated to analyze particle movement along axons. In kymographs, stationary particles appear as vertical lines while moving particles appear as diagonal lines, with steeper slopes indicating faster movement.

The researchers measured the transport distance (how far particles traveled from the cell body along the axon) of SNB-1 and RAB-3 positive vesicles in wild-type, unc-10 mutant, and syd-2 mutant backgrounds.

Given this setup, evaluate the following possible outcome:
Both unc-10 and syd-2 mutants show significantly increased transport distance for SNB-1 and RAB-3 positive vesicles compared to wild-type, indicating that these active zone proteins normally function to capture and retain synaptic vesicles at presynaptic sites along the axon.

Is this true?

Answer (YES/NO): NO